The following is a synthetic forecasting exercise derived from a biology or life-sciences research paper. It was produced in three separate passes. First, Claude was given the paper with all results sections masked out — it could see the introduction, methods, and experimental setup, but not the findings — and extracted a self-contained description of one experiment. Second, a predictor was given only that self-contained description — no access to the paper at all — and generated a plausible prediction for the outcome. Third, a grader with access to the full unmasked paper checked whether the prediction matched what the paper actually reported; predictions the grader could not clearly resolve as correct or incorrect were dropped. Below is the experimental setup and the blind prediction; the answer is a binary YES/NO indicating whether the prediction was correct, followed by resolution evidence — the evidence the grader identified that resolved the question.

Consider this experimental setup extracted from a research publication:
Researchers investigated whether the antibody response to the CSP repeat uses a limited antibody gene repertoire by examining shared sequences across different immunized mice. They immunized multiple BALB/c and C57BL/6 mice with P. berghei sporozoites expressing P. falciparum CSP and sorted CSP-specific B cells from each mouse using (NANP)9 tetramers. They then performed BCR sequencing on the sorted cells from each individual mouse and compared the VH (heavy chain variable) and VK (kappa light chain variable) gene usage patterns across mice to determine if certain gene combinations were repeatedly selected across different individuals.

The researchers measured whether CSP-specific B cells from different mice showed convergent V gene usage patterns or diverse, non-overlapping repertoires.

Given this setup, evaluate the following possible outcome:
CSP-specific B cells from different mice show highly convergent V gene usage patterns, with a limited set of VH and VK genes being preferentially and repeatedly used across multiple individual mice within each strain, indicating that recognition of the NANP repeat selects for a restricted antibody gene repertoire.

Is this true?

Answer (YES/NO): YES